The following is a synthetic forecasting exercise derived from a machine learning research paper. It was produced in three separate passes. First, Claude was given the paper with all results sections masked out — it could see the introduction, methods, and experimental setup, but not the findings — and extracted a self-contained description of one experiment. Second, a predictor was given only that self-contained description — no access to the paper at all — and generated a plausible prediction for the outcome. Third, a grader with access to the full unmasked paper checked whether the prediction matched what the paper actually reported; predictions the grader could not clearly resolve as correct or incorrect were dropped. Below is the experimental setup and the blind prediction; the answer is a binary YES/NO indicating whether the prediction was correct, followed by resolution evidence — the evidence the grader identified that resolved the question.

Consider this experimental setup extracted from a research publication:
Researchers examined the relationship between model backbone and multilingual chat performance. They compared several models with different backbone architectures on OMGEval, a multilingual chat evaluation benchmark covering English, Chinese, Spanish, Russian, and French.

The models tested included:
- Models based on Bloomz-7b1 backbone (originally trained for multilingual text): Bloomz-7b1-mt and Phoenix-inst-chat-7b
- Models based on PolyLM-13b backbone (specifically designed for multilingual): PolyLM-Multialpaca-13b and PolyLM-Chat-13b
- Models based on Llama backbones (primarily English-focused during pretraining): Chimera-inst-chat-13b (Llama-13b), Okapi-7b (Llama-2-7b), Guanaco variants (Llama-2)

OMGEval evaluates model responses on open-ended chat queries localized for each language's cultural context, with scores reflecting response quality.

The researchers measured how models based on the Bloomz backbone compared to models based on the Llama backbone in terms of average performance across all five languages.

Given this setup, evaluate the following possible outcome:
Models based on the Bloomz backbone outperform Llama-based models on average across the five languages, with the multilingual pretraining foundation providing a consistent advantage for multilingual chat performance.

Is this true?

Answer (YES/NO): NO